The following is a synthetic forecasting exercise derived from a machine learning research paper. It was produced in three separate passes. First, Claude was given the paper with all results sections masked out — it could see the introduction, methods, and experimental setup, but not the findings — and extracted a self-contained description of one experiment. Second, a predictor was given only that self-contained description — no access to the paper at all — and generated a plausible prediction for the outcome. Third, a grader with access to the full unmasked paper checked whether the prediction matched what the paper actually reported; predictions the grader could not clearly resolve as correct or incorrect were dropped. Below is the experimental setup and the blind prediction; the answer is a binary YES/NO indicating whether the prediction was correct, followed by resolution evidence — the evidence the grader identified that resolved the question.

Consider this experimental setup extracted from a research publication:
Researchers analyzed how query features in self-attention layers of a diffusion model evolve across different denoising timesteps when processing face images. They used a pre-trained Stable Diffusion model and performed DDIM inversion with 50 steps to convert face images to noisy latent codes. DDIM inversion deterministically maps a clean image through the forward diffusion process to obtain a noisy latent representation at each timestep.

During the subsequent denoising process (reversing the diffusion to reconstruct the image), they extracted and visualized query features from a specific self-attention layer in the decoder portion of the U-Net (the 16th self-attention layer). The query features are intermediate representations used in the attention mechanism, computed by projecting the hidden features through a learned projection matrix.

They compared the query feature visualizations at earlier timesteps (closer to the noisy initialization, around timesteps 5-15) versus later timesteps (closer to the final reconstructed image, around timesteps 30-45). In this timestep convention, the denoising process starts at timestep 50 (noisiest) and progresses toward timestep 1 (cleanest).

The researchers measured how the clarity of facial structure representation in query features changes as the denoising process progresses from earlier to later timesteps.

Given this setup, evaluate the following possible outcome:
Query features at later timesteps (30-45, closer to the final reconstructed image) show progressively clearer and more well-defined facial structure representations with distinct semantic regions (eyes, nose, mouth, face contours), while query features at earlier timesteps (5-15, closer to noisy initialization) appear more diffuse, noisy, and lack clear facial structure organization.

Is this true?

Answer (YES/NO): YES